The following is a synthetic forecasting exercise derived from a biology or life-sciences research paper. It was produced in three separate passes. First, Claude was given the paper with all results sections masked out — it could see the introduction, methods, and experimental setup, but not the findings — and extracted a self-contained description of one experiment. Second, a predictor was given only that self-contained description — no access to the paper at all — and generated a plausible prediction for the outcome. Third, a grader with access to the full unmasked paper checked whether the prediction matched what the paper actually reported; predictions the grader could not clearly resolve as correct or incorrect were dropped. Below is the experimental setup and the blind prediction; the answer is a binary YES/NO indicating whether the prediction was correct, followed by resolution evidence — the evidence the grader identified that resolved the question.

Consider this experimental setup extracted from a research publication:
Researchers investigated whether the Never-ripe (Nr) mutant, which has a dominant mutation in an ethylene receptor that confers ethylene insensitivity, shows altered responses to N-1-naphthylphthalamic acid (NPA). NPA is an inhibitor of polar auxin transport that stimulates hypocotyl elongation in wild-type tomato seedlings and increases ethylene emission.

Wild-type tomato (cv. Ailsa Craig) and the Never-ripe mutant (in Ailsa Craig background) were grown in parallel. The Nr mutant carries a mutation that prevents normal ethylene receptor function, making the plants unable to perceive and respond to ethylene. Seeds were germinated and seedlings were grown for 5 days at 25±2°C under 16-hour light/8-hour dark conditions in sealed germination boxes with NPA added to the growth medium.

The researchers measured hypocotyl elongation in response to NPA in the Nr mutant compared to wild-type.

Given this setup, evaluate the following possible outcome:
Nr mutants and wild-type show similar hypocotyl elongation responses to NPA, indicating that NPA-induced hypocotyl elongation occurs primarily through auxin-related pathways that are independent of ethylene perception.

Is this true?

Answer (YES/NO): NO